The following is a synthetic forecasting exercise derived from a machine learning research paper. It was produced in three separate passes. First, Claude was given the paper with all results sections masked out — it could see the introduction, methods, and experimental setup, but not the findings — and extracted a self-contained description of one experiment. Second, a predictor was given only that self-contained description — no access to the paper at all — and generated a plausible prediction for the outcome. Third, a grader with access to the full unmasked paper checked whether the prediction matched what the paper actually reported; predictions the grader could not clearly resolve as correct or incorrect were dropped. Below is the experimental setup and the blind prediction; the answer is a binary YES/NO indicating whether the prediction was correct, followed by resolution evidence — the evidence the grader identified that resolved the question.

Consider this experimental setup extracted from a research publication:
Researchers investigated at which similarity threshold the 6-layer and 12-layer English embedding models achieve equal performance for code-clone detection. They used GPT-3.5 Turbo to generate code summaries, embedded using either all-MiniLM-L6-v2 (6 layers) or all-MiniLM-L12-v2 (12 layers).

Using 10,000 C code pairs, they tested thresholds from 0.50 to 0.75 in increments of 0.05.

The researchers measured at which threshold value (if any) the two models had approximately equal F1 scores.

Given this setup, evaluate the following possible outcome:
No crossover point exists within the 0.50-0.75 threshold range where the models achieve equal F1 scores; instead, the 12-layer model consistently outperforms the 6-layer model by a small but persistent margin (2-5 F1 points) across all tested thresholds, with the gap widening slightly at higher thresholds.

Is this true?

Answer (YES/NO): NO